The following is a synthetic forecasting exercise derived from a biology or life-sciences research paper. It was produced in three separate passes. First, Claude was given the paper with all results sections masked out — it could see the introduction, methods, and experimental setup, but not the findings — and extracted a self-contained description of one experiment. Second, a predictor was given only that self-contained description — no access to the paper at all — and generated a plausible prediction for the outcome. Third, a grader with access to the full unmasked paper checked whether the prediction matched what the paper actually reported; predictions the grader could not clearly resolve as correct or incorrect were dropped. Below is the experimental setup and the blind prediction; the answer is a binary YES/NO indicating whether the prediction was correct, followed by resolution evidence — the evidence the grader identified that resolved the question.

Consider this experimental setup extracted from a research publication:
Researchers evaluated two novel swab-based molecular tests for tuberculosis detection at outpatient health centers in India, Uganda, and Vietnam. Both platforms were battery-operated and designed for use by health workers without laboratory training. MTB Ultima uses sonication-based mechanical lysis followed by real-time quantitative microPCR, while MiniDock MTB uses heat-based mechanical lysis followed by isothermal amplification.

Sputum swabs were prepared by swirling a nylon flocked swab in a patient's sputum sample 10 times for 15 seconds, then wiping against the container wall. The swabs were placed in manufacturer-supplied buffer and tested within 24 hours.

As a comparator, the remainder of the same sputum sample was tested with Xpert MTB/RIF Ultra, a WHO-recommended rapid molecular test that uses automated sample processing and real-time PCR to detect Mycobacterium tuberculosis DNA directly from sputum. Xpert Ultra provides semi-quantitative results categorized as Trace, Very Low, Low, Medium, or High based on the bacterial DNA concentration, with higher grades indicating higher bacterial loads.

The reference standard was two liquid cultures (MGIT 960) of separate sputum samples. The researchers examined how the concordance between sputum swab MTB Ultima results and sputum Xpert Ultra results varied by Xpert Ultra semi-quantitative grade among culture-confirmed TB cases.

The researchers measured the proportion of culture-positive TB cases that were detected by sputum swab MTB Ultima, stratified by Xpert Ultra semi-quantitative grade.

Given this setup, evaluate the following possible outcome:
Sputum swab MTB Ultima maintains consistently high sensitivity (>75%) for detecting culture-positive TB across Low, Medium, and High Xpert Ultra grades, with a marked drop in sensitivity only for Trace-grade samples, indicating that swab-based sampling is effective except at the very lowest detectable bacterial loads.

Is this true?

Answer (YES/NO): NO